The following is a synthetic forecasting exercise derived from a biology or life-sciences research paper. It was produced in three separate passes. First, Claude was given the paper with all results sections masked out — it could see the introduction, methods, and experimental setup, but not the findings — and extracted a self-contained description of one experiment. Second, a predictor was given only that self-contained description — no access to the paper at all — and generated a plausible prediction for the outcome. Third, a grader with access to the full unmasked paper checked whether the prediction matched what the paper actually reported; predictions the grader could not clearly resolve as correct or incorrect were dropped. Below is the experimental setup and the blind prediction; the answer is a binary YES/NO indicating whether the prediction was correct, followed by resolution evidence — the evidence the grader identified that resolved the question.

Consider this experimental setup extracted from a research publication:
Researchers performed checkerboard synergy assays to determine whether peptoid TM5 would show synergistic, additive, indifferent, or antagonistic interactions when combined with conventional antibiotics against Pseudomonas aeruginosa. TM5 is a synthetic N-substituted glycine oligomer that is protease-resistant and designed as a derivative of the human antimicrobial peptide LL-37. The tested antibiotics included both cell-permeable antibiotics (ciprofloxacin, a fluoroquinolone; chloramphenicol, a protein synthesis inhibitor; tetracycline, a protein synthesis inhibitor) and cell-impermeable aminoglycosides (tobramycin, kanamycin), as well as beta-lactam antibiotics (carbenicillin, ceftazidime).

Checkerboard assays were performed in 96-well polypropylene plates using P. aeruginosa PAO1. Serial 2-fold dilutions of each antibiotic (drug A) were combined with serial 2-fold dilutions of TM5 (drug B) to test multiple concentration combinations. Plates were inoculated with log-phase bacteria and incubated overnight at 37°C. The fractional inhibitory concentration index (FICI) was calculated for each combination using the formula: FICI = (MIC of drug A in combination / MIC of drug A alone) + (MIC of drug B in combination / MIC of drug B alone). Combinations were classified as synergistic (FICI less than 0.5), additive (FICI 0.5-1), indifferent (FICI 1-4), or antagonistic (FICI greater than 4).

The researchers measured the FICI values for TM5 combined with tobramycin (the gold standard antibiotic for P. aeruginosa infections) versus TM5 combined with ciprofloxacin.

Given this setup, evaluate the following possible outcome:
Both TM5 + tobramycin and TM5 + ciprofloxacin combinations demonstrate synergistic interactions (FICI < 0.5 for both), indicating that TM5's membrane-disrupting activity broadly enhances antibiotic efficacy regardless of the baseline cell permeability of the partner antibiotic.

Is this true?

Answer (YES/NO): NO